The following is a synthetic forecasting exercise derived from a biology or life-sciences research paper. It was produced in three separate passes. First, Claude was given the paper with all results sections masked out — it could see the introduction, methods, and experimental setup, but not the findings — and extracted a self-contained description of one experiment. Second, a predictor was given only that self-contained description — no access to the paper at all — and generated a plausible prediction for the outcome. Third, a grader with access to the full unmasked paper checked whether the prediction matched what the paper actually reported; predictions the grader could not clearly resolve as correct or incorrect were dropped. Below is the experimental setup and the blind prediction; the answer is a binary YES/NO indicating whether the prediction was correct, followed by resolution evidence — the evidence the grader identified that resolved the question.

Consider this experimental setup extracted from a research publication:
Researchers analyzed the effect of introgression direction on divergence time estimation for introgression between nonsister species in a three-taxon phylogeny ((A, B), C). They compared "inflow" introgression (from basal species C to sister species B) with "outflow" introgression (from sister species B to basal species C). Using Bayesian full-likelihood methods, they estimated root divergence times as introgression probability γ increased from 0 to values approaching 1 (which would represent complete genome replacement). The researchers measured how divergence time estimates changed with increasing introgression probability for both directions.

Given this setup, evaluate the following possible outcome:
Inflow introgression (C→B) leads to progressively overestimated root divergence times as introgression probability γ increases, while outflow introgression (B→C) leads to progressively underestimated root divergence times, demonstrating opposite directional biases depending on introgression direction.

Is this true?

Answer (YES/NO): NO